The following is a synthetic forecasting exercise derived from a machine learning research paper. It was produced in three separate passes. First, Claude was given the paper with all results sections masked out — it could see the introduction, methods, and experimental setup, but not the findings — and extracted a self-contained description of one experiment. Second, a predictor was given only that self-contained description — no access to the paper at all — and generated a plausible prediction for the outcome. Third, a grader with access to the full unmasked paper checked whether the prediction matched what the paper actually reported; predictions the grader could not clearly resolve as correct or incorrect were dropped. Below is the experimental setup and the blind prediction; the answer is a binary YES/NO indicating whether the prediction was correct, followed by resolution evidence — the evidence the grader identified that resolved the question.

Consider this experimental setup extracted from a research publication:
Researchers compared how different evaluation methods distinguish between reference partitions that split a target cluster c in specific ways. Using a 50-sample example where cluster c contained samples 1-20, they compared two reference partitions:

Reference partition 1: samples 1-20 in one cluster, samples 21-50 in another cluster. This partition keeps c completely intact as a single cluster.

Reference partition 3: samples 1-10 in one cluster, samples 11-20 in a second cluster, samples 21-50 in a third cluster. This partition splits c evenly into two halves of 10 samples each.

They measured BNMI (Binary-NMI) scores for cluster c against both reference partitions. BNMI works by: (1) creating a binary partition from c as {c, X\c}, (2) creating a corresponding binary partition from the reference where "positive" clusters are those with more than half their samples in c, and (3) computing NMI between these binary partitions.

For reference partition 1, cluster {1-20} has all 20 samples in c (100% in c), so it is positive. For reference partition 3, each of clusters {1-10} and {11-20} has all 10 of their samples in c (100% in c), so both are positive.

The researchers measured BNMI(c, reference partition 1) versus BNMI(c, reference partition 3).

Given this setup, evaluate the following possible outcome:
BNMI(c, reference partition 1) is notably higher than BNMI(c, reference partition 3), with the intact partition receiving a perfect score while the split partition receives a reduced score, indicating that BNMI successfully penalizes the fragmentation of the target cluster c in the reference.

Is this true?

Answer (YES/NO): YES